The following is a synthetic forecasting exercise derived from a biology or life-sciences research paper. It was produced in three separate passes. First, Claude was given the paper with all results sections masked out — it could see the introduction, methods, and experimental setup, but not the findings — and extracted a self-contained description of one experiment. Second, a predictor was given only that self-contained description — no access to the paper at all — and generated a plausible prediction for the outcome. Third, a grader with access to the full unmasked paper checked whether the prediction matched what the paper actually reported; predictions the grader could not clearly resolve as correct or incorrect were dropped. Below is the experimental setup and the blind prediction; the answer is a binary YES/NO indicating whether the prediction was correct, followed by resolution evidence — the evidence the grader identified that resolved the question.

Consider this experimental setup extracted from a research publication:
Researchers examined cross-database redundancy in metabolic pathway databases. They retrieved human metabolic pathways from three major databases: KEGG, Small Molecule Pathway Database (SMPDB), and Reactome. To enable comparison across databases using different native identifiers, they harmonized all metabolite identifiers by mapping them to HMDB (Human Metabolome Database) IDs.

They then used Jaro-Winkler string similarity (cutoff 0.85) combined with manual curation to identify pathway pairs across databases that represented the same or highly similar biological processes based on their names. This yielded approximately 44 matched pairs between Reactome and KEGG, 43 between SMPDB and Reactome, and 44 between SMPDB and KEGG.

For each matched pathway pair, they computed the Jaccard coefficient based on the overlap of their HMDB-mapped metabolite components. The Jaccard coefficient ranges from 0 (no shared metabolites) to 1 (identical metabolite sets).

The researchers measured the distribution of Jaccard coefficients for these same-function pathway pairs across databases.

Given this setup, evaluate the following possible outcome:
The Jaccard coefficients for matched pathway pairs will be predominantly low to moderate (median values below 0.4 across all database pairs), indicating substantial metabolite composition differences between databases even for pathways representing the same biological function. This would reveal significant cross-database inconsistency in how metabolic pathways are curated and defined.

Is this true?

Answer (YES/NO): NO